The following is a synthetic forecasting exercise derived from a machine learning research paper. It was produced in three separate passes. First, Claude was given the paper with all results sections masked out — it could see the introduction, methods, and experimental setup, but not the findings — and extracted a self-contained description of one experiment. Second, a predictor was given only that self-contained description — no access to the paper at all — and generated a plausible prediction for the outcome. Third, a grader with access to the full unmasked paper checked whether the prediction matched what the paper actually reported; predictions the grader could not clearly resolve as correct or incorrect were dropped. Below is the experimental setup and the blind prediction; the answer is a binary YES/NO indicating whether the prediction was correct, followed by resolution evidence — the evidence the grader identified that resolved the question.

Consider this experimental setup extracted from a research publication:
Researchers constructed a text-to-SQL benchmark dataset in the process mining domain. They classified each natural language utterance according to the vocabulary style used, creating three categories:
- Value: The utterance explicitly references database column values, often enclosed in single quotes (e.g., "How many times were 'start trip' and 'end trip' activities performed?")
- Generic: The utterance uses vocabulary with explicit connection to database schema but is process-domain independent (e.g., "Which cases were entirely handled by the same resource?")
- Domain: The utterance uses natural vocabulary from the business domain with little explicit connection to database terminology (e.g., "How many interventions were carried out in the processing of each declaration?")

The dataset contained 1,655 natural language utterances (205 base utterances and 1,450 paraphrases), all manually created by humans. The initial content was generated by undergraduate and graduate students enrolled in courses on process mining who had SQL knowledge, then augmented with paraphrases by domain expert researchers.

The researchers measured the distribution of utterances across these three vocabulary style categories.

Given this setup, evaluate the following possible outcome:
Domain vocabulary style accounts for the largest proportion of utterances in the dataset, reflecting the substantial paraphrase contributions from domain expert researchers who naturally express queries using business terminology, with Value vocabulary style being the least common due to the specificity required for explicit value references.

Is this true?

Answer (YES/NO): NO